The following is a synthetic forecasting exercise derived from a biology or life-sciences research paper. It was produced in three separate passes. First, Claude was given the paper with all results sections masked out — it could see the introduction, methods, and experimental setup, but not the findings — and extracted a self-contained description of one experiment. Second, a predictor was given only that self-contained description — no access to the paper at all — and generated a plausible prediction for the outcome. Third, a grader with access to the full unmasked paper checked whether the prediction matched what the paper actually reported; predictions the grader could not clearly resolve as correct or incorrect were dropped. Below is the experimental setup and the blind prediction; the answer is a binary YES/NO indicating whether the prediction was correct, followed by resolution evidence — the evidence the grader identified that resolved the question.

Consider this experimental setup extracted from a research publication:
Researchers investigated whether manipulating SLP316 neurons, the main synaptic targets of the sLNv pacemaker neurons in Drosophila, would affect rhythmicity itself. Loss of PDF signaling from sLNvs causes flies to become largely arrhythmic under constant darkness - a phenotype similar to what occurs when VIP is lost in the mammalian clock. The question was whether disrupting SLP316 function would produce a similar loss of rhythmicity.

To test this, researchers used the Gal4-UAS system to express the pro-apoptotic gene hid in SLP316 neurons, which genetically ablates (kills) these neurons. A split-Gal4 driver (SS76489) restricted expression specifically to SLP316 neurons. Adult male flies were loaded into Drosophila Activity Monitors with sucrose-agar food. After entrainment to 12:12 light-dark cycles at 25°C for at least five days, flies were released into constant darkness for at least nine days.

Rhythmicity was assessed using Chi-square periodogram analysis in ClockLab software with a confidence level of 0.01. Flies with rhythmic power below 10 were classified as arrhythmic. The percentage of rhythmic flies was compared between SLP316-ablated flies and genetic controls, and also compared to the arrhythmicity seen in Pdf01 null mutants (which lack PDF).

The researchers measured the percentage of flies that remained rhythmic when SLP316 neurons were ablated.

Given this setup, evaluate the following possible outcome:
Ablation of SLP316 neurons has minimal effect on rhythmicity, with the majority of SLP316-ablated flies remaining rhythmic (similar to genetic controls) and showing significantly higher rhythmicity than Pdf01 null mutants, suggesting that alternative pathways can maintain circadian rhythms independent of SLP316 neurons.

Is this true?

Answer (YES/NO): YES